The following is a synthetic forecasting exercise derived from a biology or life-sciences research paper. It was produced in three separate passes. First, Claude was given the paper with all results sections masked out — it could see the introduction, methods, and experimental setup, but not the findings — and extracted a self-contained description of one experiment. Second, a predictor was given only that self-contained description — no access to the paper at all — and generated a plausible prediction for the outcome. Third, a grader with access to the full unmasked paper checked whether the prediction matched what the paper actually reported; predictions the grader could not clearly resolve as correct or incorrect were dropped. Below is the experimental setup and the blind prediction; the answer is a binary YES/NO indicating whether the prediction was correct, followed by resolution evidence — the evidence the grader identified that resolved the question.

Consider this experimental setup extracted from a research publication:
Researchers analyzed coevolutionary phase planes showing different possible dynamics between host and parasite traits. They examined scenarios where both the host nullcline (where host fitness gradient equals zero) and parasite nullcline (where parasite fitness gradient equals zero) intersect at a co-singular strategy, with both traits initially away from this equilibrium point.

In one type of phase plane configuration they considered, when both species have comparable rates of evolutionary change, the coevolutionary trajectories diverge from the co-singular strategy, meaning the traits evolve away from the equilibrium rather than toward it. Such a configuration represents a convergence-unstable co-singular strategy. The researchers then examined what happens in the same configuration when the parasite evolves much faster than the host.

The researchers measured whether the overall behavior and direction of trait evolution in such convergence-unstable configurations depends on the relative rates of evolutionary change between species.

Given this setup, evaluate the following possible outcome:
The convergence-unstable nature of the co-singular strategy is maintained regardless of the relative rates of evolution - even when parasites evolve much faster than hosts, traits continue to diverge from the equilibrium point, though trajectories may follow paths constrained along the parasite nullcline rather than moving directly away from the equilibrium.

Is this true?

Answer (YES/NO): NO